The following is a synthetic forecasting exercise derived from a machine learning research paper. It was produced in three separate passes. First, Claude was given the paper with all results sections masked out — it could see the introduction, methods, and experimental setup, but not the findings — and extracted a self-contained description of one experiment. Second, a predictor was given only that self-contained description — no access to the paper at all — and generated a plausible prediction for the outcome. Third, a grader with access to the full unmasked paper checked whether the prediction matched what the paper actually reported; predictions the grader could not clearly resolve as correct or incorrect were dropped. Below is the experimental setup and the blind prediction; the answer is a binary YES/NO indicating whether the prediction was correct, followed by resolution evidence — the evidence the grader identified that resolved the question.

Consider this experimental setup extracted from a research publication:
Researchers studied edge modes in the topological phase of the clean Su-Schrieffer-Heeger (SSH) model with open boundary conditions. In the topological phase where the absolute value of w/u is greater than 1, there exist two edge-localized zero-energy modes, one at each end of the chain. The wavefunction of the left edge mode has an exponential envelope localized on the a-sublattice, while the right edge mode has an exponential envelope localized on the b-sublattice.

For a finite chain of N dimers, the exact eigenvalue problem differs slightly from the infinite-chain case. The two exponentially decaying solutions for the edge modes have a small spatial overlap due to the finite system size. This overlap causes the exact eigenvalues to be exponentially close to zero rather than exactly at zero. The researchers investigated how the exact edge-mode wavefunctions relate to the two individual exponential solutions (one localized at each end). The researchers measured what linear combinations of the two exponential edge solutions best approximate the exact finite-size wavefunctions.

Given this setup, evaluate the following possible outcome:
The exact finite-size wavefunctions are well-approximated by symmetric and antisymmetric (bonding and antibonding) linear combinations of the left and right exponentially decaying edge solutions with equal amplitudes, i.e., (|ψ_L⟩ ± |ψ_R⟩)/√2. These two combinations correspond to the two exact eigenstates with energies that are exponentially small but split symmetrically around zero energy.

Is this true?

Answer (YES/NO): YES